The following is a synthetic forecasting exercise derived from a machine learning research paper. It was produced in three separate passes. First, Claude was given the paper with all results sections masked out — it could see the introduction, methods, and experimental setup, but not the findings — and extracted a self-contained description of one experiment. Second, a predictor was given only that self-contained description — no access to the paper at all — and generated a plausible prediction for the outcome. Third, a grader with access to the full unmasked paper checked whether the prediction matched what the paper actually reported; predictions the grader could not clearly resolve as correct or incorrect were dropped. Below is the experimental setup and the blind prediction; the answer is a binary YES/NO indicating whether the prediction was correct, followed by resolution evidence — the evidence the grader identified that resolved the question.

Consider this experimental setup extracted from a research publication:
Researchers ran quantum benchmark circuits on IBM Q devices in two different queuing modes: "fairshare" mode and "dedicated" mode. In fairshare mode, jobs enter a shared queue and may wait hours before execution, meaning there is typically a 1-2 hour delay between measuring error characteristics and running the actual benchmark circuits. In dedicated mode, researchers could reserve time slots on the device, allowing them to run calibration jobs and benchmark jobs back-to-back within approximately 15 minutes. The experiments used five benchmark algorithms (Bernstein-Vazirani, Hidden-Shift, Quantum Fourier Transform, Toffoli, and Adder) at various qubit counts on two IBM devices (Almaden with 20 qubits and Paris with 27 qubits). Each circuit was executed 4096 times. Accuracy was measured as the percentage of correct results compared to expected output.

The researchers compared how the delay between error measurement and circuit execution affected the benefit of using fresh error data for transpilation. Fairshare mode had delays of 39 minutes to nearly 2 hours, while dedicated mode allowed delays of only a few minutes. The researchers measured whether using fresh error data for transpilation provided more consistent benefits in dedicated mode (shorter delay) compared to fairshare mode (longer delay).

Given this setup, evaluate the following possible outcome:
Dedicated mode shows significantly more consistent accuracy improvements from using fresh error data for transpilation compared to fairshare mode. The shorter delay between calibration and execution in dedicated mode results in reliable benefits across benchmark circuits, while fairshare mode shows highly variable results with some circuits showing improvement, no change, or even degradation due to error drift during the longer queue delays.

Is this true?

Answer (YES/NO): YES